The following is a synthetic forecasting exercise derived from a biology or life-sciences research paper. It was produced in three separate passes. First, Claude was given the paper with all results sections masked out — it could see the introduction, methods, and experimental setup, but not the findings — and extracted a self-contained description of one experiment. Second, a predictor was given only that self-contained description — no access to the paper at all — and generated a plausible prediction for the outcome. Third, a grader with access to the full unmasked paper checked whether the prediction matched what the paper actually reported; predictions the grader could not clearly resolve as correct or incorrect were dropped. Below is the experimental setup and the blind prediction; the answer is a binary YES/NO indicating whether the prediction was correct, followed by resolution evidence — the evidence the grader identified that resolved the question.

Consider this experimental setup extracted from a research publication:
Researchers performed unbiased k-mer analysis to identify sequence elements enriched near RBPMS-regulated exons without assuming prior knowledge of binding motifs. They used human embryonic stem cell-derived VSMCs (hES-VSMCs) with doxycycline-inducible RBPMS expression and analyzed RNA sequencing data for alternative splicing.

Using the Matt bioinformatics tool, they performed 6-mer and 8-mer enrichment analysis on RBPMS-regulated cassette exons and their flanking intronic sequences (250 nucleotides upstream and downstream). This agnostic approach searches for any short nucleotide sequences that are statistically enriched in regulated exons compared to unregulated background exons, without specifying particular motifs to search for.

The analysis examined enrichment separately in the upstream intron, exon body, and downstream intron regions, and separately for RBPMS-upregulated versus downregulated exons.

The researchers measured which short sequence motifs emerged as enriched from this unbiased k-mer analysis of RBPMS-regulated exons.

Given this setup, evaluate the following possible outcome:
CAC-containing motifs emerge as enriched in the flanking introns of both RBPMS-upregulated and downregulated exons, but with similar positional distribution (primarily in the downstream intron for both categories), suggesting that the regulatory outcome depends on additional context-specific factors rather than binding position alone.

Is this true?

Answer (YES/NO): NO